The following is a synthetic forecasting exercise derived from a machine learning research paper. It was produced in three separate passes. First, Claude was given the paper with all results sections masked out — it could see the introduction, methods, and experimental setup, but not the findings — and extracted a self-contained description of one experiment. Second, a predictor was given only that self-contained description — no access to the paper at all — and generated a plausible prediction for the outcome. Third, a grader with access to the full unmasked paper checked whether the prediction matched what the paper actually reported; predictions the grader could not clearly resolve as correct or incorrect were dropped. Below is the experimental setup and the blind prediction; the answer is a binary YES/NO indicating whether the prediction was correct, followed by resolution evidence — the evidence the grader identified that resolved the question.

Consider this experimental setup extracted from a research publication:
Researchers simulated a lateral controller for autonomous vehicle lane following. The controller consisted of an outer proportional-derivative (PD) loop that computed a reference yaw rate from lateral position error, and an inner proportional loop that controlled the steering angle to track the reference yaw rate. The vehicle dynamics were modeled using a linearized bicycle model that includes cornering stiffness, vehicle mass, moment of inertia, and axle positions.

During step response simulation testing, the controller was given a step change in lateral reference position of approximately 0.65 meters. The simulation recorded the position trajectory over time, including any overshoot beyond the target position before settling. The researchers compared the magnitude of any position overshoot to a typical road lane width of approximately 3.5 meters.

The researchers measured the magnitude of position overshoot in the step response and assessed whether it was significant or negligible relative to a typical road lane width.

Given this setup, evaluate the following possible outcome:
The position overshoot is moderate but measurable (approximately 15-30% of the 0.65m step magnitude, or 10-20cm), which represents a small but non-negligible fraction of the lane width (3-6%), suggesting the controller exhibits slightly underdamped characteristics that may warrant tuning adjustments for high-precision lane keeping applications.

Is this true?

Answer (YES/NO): NO